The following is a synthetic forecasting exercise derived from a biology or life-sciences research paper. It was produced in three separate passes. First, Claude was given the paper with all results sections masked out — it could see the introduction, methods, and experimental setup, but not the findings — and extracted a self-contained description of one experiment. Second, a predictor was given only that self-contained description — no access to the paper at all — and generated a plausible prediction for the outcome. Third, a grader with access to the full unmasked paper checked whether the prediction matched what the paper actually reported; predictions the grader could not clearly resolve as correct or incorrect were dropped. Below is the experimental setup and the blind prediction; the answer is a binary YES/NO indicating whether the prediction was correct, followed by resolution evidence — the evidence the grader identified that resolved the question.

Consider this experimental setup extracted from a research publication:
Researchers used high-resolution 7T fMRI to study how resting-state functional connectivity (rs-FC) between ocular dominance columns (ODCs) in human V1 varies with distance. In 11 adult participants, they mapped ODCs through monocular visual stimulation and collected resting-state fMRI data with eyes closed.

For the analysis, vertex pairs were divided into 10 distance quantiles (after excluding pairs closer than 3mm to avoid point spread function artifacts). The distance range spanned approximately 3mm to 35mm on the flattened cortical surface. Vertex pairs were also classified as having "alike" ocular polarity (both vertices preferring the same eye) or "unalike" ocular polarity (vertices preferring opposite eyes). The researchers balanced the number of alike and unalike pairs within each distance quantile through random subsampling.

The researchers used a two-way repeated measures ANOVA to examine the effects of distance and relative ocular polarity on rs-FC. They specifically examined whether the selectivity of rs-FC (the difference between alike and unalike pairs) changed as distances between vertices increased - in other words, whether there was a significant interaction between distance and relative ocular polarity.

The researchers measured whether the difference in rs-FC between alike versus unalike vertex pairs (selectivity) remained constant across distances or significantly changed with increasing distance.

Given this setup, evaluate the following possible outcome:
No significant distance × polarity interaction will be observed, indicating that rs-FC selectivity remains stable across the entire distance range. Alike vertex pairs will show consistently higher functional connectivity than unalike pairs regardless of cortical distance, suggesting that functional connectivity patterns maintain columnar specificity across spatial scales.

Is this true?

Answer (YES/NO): YES